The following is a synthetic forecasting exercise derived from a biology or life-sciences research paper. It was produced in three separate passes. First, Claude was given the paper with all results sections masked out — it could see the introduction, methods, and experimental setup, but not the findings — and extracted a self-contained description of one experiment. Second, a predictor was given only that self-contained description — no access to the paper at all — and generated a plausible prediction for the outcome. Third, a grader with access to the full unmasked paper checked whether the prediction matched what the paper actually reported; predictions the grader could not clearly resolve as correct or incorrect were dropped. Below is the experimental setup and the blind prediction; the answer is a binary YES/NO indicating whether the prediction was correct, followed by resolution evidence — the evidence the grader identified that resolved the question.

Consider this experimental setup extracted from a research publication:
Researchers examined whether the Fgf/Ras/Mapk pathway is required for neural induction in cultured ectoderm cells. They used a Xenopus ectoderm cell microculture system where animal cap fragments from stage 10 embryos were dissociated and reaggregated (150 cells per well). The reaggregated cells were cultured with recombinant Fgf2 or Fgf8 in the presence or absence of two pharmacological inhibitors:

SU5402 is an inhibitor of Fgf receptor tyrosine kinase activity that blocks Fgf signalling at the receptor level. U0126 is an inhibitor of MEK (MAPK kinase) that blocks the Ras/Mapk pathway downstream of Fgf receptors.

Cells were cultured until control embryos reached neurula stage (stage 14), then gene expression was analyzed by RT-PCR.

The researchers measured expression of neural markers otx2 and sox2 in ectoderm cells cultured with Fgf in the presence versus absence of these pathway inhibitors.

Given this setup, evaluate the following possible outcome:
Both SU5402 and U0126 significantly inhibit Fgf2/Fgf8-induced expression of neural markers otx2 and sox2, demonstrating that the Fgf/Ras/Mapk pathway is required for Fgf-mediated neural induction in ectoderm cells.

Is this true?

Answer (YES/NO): YES